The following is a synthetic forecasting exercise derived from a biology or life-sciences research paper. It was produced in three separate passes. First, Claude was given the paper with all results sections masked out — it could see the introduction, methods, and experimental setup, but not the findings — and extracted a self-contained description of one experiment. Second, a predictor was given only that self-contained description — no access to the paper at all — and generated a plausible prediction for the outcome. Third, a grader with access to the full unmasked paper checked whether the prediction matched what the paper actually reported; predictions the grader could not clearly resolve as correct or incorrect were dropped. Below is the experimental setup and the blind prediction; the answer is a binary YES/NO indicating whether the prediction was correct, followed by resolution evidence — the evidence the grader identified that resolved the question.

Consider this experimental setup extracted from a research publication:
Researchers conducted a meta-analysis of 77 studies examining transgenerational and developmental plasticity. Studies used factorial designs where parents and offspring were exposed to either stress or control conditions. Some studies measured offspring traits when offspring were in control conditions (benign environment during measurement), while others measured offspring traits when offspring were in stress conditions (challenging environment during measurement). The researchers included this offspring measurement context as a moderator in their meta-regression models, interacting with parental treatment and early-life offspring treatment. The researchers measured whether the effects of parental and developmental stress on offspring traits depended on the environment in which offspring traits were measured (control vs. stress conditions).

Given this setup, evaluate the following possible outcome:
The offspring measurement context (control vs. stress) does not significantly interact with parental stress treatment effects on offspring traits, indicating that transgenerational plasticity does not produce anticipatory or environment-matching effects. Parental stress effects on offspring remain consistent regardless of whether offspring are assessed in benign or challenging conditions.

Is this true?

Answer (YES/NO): NO